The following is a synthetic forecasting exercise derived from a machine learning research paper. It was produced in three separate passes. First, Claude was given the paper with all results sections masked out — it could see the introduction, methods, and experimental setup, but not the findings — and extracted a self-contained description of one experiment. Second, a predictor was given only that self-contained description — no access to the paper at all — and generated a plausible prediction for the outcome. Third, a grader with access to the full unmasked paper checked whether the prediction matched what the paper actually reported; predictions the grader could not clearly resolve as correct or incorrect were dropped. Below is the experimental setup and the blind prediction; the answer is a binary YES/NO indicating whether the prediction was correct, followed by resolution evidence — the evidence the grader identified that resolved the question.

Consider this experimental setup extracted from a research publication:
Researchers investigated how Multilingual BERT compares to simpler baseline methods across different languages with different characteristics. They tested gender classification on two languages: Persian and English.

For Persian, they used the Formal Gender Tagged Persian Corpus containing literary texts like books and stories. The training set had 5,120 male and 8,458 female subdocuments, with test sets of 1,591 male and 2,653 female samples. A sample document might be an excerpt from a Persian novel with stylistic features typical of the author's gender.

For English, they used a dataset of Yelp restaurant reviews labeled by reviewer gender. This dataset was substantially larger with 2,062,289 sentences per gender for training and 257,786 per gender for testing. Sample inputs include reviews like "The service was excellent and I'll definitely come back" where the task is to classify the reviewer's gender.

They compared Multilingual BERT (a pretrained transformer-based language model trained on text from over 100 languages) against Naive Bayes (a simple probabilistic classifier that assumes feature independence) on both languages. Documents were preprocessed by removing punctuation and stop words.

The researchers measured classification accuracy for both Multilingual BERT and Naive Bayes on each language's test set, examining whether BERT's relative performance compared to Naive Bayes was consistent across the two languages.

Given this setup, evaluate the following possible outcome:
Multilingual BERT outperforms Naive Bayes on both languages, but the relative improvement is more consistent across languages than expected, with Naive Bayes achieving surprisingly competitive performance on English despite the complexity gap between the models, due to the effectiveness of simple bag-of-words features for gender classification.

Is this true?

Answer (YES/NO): NO